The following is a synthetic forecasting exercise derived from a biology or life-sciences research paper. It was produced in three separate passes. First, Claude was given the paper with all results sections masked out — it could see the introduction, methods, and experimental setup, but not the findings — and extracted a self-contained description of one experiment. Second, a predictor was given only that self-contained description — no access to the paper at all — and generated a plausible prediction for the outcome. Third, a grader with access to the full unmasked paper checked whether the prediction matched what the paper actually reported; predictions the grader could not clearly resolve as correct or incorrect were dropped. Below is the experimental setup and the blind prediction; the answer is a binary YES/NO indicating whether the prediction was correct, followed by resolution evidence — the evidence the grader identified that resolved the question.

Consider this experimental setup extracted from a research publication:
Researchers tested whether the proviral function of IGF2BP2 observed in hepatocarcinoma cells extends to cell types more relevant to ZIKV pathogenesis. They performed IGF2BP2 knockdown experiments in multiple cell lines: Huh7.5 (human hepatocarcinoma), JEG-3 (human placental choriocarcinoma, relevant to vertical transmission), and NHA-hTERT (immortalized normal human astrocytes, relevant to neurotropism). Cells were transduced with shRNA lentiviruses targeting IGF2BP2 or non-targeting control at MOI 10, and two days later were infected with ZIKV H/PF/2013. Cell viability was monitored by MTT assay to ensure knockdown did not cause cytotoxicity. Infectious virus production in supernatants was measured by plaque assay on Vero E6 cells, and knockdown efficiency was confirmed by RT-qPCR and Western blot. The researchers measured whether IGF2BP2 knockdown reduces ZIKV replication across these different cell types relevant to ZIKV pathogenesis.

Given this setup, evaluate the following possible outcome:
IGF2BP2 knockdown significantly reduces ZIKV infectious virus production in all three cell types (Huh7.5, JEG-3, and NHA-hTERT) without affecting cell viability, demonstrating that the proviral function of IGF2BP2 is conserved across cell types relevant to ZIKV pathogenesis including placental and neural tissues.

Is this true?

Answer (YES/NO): YES